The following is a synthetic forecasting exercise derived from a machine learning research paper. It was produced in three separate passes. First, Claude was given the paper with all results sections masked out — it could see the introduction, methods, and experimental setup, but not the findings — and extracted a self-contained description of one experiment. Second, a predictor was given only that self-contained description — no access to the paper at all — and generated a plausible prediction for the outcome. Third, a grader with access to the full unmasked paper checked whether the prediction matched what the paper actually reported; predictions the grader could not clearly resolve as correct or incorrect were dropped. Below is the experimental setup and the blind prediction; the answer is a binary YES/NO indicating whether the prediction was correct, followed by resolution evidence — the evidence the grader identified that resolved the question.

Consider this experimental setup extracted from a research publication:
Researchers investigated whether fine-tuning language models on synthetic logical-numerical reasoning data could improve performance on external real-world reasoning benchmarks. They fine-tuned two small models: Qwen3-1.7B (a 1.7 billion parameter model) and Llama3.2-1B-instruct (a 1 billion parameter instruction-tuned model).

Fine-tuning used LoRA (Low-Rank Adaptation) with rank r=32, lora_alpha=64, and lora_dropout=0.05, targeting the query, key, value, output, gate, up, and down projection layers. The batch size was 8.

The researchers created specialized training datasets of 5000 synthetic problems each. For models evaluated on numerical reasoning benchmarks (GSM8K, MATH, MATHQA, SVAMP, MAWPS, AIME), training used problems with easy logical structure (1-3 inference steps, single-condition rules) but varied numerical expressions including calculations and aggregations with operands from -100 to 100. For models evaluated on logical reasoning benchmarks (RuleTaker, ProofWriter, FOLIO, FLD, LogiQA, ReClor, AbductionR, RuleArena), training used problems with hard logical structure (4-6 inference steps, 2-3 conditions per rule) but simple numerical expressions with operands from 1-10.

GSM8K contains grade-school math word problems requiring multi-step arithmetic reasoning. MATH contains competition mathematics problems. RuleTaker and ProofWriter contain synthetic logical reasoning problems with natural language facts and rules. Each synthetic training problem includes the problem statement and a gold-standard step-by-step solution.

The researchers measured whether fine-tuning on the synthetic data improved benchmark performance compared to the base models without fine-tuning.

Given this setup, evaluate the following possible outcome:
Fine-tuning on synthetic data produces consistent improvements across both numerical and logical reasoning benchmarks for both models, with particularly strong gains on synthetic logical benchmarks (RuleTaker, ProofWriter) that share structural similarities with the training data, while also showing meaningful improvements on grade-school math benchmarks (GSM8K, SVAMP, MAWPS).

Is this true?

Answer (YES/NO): NO